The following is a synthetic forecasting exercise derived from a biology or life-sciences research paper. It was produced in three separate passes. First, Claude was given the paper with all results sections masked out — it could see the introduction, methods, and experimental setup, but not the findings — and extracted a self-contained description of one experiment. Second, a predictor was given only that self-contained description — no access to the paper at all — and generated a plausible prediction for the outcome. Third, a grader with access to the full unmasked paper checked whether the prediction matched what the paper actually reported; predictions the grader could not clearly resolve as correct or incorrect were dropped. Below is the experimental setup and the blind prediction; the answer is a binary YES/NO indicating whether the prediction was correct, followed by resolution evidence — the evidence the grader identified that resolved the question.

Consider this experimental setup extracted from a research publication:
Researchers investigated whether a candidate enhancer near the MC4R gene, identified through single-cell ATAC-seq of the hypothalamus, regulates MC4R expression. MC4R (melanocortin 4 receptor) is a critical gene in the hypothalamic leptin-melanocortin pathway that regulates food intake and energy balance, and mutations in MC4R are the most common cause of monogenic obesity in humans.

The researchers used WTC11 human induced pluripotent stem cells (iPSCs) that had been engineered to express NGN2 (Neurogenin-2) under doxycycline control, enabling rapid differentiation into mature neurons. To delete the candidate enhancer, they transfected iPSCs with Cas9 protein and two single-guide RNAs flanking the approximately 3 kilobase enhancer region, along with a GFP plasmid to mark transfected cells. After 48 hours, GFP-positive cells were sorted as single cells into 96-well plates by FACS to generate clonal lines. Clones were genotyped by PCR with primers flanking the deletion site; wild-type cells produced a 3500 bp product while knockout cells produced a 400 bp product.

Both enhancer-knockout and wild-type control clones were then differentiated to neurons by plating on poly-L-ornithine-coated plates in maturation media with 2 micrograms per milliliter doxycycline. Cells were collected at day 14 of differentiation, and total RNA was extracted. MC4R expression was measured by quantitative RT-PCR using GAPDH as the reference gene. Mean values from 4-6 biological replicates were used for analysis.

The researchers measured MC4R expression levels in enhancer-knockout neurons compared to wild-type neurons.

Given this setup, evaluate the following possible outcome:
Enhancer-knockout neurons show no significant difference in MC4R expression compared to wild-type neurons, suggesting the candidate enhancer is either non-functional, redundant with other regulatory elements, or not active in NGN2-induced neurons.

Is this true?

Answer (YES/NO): NO